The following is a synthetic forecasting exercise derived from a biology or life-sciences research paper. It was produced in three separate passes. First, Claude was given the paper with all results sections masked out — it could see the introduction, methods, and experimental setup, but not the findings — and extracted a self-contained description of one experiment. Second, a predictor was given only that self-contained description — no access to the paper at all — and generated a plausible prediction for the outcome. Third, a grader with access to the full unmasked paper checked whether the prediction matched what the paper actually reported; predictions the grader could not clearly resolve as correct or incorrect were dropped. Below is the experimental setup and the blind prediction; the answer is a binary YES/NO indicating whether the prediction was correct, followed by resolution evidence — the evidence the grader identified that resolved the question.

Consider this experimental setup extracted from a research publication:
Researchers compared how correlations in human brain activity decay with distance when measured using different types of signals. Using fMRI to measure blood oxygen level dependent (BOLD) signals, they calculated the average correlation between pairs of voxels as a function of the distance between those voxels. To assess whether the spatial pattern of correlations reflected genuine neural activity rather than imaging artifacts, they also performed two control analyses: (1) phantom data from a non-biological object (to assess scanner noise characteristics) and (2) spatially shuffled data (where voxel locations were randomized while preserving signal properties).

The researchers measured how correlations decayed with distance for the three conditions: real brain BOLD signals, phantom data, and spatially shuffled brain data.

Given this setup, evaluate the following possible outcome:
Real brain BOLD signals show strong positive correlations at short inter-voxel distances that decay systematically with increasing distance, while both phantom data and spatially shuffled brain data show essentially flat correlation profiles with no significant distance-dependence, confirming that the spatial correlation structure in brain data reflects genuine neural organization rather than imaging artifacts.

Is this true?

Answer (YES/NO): NO